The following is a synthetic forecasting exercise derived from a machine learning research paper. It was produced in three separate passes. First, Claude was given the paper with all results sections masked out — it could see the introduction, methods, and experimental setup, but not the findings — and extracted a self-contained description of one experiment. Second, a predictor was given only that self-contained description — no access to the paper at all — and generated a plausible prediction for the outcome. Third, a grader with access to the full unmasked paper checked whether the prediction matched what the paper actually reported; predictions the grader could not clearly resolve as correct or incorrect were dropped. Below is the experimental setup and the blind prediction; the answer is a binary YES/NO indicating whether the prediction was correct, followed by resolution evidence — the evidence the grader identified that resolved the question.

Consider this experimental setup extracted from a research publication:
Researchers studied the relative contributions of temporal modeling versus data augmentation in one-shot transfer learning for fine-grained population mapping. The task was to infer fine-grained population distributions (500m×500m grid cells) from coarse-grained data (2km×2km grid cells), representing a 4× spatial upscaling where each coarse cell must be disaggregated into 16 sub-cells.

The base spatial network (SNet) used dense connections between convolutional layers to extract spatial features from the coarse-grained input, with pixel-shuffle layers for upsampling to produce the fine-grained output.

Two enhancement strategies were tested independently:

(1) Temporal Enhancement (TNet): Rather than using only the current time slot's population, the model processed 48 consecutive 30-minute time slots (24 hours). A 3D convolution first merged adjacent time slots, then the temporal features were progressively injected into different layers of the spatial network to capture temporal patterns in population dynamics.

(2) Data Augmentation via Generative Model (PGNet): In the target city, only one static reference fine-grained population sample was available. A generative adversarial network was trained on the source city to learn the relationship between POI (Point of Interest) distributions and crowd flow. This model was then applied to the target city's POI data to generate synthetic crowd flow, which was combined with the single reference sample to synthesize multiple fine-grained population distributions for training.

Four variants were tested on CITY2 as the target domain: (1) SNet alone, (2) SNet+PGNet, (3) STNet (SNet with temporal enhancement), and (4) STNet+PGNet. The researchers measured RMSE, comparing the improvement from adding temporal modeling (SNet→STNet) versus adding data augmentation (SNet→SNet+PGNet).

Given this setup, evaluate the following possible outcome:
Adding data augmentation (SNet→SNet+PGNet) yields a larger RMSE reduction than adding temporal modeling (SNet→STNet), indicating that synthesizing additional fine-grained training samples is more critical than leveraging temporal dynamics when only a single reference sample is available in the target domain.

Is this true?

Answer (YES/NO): YES